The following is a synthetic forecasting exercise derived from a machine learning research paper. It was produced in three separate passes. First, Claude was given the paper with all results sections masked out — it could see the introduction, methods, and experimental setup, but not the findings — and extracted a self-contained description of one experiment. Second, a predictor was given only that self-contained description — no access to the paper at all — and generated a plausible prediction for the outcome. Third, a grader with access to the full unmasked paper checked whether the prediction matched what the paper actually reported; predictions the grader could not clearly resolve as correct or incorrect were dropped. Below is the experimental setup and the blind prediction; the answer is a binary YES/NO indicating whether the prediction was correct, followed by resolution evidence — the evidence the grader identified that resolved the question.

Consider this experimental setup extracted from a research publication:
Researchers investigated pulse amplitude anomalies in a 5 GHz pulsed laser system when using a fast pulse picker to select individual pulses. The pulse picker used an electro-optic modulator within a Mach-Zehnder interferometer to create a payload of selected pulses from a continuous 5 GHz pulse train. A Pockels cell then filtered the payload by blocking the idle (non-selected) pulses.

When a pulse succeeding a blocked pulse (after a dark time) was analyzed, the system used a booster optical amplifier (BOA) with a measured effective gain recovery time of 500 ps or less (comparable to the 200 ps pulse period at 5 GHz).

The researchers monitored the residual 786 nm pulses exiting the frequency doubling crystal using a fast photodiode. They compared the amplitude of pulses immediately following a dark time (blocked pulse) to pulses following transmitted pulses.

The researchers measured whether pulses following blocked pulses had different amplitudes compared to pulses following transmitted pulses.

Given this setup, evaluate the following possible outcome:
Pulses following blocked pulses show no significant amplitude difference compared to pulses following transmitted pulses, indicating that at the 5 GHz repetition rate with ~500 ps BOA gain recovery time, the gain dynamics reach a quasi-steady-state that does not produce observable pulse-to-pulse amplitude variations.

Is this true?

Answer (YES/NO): NO